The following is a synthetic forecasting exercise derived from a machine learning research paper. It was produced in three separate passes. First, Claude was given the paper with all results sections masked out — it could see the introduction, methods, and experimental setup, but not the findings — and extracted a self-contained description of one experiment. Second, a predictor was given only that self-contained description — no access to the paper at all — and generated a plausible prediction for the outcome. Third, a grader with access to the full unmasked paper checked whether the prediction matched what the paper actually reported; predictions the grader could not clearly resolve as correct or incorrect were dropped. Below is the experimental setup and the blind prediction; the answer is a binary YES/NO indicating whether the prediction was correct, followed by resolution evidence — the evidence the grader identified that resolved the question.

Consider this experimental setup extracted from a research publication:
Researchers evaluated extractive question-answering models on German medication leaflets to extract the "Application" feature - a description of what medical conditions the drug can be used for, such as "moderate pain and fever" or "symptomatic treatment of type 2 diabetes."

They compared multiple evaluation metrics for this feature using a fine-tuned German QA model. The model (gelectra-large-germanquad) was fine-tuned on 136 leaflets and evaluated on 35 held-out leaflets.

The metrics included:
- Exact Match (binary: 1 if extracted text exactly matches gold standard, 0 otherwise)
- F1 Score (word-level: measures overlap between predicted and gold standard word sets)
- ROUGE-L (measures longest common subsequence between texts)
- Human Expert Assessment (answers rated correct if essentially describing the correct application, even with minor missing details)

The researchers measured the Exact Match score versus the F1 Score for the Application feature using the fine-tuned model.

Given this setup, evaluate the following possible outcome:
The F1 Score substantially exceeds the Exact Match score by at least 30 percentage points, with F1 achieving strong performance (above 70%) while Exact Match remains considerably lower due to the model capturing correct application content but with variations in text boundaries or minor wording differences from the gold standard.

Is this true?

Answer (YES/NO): NO